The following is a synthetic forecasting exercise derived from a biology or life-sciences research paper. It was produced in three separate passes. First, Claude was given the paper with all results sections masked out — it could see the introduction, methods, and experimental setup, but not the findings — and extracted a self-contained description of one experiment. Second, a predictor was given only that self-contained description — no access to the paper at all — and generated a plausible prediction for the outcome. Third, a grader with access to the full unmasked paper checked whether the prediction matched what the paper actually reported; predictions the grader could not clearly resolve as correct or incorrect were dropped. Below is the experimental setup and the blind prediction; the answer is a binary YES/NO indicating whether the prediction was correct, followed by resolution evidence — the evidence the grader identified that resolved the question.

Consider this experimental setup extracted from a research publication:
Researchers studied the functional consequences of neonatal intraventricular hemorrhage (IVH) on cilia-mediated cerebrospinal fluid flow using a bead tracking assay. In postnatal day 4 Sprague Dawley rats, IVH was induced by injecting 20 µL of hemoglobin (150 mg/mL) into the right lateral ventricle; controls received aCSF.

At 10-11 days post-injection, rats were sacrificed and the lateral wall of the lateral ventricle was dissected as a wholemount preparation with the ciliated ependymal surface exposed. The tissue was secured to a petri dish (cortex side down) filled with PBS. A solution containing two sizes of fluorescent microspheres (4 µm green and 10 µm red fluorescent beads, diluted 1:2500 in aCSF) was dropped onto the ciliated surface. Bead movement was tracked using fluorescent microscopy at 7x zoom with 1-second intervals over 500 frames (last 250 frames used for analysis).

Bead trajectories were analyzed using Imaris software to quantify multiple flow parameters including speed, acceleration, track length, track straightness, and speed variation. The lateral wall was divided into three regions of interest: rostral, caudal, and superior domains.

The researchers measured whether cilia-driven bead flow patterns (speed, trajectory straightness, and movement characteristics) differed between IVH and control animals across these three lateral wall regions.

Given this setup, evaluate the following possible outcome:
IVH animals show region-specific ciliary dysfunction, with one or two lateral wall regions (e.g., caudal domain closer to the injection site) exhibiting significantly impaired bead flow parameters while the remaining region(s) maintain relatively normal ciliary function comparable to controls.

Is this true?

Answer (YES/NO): NO